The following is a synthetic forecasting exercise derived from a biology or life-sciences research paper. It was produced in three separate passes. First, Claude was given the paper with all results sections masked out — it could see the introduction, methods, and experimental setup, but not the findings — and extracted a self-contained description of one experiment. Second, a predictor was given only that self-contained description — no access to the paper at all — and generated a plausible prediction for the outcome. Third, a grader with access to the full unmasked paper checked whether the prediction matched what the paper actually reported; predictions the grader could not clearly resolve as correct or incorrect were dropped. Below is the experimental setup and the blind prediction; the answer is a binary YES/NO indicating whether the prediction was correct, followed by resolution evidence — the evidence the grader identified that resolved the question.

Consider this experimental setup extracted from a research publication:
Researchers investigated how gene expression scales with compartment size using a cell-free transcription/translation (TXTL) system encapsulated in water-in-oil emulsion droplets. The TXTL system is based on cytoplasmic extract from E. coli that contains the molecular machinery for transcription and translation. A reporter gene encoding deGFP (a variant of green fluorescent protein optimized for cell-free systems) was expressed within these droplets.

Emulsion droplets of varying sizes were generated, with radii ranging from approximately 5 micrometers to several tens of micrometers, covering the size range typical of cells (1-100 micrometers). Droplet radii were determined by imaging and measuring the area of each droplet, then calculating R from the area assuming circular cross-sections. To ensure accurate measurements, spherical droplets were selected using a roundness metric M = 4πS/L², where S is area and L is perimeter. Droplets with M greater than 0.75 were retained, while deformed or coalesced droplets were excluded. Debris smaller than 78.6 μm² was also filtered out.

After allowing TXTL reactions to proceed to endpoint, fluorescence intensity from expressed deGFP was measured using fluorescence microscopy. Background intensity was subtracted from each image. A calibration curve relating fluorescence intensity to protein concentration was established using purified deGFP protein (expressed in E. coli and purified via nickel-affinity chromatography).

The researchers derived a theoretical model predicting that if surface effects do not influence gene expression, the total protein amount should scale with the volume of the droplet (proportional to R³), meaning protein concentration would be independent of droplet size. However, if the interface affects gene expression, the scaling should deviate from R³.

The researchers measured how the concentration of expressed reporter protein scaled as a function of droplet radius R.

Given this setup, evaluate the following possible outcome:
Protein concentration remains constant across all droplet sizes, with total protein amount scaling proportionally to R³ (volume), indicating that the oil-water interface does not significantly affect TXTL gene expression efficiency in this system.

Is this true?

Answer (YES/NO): NO